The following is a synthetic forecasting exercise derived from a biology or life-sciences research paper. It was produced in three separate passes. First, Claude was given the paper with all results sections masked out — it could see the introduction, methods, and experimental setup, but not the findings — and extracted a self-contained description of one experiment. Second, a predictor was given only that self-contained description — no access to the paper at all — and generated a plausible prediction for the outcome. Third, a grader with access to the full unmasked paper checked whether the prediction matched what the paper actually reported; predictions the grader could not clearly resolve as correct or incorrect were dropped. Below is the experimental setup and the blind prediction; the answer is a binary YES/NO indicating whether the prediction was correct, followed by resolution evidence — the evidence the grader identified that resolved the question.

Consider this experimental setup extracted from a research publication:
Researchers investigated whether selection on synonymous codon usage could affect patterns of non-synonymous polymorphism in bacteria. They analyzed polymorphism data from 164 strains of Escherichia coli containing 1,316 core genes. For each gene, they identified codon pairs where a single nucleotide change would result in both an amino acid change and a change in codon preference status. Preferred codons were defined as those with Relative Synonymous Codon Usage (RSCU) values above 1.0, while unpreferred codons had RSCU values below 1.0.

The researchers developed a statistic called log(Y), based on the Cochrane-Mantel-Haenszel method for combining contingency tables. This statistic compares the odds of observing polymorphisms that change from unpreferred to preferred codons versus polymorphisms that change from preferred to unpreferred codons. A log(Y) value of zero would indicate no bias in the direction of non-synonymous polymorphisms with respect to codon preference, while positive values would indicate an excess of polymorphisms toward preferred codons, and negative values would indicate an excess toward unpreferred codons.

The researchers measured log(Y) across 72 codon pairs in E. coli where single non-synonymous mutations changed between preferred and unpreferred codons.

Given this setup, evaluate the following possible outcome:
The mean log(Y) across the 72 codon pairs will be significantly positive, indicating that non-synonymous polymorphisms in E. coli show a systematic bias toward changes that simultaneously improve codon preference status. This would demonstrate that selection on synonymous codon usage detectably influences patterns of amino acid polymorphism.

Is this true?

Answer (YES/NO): NO